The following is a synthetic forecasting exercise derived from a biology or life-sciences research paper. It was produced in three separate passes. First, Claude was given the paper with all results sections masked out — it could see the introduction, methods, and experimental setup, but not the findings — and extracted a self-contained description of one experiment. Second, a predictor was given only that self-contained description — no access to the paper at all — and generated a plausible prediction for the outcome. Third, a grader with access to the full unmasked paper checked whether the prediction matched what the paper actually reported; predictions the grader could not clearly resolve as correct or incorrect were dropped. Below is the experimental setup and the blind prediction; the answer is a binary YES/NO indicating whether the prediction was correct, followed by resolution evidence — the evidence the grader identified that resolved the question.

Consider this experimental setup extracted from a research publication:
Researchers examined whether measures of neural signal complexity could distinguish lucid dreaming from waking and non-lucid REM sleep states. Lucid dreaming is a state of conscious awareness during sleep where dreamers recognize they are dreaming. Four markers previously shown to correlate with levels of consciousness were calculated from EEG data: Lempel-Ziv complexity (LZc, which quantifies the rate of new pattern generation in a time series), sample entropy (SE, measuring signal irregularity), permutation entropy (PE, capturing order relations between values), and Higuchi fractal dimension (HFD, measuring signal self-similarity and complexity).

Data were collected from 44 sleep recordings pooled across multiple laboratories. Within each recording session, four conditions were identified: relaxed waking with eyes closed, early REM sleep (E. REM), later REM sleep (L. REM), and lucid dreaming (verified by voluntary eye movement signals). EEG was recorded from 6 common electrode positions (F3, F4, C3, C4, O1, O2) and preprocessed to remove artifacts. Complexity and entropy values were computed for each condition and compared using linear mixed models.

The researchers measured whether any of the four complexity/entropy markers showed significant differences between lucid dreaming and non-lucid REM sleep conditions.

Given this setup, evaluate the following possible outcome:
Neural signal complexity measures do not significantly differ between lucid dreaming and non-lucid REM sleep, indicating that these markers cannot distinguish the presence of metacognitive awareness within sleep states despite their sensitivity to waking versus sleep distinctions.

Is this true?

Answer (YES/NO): YES